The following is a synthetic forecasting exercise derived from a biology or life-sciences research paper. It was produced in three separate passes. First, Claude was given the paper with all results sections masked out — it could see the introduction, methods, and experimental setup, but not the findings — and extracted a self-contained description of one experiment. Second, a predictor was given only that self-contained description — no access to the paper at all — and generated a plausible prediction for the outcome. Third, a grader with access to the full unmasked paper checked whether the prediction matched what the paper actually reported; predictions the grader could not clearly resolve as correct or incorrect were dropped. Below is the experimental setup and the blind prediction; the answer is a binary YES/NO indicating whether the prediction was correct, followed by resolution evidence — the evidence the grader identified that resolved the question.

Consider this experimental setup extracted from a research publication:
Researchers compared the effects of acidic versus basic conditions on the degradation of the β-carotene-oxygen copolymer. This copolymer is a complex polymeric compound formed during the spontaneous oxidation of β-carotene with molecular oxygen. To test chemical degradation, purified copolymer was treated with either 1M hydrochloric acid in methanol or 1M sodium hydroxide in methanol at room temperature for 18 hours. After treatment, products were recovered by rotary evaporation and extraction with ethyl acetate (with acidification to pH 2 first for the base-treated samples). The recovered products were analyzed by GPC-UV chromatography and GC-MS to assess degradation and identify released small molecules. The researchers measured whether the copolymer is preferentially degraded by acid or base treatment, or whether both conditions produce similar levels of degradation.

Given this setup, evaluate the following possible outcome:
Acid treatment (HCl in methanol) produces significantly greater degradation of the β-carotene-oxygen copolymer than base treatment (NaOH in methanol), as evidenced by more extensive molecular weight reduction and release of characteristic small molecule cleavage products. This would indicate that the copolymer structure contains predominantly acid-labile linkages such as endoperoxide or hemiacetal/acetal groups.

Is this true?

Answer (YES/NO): NO